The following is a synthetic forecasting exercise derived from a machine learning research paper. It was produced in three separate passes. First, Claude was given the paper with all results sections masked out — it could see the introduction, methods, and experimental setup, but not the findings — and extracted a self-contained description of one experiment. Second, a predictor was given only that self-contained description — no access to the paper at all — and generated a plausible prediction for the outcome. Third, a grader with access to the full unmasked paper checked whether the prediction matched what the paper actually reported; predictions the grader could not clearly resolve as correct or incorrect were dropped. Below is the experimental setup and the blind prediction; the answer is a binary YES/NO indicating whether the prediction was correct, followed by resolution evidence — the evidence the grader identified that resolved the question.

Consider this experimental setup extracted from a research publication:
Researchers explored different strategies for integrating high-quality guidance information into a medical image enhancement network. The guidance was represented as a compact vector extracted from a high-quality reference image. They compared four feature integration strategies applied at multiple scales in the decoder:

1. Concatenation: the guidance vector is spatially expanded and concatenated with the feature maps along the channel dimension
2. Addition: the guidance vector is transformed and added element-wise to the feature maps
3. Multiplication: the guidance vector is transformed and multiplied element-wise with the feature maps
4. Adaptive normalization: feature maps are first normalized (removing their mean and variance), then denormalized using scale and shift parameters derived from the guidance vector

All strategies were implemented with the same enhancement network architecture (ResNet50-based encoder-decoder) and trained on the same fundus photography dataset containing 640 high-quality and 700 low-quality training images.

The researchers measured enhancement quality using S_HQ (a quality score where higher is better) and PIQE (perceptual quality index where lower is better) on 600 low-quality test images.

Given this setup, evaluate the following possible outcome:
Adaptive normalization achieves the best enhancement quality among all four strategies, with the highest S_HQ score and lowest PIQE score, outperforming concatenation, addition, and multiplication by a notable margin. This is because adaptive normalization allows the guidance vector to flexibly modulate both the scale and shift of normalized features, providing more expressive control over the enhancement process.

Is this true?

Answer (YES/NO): YES